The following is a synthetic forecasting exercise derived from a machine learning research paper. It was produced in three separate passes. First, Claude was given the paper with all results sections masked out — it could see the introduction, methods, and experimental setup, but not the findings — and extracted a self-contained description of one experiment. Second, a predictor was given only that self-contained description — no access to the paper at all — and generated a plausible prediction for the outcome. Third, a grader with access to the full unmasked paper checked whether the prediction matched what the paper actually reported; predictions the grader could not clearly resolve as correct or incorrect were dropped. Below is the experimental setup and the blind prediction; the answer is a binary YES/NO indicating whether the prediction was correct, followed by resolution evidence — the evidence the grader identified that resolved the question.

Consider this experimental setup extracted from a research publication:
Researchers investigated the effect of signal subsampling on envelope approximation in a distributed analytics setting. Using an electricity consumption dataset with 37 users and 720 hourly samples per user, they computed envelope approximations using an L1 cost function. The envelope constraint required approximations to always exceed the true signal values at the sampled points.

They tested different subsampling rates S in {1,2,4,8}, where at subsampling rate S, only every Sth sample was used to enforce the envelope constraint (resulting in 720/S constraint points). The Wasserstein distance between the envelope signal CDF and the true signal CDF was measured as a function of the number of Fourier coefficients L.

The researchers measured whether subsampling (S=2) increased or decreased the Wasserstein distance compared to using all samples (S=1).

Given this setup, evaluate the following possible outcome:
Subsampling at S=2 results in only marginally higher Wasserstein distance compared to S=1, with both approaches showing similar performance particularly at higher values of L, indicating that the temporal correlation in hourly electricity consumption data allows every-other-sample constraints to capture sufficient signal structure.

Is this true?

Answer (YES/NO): NO